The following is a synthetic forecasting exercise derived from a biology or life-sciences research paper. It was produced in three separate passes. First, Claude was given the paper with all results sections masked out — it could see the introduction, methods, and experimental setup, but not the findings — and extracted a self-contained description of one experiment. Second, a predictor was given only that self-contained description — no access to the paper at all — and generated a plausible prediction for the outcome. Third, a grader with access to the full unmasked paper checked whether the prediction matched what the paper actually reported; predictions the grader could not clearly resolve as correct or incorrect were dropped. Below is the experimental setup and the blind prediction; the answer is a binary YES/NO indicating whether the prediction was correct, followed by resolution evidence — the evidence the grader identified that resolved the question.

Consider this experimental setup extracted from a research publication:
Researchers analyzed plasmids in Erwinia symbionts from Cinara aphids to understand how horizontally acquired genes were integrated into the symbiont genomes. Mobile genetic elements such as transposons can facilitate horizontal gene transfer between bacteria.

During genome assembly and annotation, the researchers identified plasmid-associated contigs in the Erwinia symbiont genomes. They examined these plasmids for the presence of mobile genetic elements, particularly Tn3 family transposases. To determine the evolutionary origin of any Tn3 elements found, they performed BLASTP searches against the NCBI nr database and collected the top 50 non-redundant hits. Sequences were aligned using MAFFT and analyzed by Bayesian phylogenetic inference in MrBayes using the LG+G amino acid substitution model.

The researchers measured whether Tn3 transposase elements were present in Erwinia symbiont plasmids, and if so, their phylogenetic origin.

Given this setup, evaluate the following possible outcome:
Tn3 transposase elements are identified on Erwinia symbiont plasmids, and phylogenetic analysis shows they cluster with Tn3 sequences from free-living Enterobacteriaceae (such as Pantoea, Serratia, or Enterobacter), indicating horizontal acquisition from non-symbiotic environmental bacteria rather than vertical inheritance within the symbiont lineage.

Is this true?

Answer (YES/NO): NO